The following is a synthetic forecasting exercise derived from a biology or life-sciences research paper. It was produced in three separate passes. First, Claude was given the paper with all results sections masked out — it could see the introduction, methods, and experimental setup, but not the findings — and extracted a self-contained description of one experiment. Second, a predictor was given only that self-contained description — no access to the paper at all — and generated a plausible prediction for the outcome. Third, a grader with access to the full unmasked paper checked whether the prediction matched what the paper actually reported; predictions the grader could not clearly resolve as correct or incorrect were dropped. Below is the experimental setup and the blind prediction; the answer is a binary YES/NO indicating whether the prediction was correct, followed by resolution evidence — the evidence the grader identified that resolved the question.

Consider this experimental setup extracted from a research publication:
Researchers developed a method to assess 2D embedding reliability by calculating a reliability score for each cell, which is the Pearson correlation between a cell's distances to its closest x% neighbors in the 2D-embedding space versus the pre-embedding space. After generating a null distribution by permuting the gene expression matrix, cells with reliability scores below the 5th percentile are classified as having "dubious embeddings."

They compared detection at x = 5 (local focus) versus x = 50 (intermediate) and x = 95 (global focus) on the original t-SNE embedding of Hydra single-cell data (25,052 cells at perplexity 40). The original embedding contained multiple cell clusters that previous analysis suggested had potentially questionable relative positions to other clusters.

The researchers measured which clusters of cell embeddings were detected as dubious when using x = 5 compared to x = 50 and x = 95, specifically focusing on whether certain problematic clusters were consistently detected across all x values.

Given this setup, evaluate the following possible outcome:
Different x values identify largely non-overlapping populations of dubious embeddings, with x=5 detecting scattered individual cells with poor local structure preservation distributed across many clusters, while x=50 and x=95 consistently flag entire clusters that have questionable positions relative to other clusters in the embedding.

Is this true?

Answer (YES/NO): NO